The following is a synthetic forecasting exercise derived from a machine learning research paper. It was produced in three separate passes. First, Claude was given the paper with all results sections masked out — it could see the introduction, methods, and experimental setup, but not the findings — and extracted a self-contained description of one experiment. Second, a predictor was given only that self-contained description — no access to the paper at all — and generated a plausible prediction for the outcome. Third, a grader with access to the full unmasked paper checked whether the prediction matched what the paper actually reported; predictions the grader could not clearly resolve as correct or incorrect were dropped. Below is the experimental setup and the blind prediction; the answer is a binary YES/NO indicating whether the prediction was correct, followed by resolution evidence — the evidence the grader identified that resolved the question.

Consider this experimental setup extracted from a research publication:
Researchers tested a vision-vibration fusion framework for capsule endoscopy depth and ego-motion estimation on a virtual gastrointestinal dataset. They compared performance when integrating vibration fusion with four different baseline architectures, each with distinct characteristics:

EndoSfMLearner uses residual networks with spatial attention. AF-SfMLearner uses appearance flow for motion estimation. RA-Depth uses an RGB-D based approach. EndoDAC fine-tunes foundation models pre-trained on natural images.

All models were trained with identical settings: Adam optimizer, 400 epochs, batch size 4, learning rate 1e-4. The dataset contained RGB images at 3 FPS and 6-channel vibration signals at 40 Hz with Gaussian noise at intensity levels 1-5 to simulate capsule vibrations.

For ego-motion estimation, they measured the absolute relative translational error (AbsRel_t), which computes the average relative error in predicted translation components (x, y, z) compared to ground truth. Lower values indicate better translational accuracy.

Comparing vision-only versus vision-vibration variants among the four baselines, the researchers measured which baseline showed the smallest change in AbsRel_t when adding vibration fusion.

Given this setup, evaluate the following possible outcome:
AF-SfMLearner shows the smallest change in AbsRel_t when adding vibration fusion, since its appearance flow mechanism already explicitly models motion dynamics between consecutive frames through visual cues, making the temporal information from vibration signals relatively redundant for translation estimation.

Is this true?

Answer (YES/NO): NO